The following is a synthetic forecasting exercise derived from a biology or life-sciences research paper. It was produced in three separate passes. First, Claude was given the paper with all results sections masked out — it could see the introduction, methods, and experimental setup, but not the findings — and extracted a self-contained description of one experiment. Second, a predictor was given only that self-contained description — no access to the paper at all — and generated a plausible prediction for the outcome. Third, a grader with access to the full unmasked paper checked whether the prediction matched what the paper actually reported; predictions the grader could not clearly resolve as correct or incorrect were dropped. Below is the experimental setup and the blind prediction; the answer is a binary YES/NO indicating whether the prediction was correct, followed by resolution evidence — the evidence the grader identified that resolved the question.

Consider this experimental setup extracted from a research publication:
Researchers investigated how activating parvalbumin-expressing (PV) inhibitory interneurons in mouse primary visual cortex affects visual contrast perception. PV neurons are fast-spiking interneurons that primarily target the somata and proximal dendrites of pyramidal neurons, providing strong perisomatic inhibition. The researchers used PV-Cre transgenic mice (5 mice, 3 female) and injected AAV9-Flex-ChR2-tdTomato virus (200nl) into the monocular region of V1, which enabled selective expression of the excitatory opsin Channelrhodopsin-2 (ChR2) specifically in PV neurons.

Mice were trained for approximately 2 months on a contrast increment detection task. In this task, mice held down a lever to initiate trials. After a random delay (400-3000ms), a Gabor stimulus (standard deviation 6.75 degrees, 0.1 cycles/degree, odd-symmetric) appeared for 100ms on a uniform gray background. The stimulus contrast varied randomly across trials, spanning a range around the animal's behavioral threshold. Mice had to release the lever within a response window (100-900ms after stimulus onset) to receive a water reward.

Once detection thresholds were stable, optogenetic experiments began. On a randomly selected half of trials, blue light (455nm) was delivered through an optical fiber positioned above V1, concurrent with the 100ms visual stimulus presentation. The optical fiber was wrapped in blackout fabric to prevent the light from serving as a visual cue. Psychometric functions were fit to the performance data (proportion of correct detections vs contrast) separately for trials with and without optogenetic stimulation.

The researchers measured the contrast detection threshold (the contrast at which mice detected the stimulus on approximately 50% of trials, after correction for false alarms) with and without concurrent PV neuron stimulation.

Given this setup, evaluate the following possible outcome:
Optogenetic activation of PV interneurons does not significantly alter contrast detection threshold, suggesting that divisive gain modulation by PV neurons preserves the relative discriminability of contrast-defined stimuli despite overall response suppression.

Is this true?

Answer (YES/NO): NO